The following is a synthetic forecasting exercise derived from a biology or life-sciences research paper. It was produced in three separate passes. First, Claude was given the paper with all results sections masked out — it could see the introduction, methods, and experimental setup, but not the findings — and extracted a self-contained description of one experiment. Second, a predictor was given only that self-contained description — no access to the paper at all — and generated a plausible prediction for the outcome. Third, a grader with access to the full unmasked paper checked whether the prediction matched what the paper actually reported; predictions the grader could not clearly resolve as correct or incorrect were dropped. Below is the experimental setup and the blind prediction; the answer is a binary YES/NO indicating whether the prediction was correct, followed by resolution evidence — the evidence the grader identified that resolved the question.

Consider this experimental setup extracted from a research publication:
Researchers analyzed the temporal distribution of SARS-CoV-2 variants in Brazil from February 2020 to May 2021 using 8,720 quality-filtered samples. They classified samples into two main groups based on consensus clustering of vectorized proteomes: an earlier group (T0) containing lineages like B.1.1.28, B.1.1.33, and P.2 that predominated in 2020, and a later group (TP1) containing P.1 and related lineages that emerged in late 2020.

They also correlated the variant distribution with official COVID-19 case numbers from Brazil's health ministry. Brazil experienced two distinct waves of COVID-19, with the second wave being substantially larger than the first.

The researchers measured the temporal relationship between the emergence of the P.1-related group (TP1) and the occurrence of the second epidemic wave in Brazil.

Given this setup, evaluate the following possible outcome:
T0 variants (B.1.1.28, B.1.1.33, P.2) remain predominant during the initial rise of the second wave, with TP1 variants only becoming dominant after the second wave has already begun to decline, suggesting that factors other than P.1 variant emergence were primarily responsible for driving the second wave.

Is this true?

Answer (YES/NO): NO